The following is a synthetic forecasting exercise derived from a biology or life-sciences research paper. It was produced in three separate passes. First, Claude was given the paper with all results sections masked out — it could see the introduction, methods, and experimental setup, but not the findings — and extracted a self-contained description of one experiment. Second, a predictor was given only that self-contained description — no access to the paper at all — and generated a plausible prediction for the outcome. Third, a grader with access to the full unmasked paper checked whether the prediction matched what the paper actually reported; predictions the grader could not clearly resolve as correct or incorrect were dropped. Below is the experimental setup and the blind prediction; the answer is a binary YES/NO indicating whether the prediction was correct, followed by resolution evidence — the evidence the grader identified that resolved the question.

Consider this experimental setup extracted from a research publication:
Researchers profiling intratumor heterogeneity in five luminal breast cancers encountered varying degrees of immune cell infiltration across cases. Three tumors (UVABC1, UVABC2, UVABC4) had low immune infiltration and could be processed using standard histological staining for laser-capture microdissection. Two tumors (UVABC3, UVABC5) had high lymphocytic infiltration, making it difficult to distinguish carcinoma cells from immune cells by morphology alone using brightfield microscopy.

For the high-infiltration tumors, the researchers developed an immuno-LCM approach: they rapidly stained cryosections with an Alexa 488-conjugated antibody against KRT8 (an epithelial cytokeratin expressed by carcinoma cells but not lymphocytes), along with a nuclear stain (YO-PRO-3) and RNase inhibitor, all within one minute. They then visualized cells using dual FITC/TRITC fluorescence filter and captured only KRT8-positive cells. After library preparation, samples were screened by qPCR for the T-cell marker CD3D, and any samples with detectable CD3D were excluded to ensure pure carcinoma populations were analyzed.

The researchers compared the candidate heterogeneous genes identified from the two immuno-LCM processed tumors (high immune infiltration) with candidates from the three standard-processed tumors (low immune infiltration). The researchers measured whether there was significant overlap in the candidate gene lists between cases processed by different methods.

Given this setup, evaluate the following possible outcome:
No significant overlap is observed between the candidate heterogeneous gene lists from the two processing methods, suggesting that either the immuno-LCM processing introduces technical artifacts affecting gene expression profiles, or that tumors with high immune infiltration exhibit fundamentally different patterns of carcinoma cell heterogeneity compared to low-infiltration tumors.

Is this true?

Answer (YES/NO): NO